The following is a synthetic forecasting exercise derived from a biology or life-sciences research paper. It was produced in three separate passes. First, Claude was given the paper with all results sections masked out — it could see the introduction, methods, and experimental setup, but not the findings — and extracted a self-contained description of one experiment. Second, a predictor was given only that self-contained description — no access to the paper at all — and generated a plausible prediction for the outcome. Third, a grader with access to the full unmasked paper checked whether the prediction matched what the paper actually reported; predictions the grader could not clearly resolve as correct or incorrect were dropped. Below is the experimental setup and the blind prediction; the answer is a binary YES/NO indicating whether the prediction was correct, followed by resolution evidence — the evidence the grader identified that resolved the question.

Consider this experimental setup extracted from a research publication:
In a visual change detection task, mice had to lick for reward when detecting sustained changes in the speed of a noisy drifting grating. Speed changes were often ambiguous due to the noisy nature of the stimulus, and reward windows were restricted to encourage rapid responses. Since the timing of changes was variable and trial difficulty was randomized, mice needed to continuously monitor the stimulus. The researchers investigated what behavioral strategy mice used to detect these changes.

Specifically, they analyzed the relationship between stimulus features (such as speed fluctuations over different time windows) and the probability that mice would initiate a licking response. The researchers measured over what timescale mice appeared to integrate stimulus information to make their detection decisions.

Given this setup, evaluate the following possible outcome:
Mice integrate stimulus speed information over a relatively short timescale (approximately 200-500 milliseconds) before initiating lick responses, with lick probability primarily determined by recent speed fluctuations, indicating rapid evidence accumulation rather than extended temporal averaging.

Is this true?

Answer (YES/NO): NO